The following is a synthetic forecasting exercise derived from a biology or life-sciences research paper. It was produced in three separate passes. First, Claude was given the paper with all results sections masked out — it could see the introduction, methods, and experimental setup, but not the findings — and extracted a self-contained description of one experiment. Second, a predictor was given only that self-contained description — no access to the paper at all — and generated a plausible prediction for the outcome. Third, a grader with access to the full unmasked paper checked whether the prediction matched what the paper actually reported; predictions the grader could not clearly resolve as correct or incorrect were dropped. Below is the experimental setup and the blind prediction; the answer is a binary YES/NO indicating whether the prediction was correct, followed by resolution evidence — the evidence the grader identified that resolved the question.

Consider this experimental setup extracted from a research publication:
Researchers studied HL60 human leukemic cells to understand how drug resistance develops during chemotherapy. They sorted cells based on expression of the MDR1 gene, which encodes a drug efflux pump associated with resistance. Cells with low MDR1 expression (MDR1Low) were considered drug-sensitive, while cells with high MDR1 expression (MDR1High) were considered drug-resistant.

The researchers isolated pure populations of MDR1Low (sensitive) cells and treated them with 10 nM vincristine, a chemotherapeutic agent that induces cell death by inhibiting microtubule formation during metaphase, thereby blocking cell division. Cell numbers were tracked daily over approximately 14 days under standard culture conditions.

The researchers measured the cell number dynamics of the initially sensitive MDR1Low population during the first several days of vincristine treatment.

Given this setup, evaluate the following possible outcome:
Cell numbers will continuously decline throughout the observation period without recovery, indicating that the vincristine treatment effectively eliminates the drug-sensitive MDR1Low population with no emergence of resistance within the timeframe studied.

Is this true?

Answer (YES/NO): NO